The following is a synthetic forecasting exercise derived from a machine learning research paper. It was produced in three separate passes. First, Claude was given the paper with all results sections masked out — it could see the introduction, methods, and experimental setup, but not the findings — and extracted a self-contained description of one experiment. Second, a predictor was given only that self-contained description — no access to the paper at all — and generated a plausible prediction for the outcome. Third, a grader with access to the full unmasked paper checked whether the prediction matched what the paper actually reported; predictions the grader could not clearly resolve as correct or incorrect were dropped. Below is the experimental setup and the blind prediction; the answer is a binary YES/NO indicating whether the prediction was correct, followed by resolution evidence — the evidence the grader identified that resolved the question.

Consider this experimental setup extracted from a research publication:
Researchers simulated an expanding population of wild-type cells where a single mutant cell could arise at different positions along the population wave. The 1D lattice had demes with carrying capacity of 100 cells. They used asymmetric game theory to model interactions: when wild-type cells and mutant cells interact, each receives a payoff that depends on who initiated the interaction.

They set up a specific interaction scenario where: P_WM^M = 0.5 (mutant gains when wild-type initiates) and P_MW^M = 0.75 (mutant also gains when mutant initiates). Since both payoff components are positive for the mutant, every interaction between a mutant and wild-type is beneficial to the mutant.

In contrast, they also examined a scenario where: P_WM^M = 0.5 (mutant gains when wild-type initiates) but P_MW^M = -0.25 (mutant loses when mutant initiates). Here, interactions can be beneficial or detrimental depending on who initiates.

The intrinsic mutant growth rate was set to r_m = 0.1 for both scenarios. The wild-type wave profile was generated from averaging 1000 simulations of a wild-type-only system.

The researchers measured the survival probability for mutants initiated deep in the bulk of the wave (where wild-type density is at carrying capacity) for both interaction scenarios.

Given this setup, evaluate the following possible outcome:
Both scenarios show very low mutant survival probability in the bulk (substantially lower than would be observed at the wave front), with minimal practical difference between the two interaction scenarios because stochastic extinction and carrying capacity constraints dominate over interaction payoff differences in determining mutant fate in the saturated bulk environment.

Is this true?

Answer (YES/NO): NO